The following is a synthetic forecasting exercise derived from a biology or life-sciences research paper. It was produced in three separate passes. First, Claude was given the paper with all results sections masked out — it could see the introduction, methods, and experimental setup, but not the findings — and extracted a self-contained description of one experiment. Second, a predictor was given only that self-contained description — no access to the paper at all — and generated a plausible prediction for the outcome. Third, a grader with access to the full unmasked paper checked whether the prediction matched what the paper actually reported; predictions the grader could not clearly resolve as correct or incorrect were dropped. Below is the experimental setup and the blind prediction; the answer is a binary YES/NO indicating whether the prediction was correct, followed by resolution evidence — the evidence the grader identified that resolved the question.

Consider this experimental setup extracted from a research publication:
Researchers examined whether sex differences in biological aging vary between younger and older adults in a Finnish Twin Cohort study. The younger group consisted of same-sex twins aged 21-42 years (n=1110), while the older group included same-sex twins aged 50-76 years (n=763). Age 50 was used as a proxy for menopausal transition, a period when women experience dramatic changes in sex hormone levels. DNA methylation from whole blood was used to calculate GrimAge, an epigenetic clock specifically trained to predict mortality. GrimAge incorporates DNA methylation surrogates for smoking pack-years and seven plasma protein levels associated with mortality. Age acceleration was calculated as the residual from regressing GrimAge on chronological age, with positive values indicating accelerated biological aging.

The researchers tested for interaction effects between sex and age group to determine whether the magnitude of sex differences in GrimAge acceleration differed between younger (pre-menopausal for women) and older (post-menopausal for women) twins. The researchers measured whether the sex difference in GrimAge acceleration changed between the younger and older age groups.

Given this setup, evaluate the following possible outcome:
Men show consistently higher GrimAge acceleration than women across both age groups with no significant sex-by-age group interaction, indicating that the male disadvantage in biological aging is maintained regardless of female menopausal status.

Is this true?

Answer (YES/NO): NO